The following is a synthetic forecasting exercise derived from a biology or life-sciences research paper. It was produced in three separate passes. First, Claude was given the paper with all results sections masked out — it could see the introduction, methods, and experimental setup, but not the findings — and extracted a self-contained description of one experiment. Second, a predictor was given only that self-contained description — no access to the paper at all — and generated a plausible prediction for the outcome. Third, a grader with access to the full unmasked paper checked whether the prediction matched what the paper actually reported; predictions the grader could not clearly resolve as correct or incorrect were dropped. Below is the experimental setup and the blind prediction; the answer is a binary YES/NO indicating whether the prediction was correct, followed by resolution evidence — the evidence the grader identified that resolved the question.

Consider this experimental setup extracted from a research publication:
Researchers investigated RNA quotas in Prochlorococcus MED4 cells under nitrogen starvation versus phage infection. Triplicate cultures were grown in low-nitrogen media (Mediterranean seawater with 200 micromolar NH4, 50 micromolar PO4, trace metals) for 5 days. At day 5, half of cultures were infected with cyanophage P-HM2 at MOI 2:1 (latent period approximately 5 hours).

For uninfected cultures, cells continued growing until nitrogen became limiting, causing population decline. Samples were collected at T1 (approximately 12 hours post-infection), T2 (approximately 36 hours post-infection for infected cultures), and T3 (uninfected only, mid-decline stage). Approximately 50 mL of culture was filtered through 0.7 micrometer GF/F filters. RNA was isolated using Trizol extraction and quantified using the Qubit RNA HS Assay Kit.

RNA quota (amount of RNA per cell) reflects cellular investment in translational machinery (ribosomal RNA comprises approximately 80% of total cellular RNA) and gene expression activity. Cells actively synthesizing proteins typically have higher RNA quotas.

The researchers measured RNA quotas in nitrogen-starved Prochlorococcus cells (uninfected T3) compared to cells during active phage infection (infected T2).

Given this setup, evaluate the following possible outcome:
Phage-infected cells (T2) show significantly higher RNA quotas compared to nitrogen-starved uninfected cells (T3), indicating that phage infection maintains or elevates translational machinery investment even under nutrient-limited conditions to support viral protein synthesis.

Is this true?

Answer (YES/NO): YES